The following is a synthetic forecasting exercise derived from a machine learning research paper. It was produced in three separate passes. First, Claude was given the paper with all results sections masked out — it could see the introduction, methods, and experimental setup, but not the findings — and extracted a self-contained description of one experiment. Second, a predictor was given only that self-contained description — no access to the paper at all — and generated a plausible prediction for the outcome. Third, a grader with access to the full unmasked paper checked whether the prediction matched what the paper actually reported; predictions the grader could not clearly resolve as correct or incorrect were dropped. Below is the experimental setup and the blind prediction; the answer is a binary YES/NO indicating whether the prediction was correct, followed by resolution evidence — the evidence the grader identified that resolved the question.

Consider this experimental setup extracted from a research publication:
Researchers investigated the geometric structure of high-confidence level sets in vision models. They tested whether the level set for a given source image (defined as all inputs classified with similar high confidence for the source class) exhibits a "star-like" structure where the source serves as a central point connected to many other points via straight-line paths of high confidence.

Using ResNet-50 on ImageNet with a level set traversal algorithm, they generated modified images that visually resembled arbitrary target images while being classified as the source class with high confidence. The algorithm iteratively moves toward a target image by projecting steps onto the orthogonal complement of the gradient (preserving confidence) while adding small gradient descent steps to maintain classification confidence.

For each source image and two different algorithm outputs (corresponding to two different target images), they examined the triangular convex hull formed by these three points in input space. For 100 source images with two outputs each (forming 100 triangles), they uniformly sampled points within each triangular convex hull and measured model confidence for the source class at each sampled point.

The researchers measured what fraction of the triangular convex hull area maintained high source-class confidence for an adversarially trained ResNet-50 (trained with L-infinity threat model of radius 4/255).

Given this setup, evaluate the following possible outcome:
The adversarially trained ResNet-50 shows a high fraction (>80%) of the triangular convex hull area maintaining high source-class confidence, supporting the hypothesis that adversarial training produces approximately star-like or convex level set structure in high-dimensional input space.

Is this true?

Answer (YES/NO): NO